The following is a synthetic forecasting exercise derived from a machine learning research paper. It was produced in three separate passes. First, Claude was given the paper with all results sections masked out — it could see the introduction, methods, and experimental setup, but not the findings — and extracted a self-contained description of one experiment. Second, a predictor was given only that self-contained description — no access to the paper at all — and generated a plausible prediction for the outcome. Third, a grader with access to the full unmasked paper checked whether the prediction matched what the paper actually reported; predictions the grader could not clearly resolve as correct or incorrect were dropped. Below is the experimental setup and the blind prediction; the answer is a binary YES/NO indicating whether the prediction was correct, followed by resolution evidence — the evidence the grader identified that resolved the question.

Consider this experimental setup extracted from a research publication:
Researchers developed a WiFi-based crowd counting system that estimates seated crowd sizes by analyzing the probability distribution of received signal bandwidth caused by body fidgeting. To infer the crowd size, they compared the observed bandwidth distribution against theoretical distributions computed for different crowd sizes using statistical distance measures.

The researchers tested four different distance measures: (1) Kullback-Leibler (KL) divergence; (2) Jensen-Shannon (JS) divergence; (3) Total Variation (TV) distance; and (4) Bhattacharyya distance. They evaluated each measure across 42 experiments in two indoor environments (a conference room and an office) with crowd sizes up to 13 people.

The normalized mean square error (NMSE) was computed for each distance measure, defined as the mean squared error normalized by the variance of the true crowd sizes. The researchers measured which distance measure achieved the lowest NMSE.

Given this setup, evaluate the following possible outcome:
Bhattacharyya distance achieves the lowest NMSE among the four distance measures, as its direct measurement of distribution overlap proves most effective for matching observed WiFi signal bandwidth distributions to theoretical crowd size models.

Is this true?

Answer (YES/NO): YES